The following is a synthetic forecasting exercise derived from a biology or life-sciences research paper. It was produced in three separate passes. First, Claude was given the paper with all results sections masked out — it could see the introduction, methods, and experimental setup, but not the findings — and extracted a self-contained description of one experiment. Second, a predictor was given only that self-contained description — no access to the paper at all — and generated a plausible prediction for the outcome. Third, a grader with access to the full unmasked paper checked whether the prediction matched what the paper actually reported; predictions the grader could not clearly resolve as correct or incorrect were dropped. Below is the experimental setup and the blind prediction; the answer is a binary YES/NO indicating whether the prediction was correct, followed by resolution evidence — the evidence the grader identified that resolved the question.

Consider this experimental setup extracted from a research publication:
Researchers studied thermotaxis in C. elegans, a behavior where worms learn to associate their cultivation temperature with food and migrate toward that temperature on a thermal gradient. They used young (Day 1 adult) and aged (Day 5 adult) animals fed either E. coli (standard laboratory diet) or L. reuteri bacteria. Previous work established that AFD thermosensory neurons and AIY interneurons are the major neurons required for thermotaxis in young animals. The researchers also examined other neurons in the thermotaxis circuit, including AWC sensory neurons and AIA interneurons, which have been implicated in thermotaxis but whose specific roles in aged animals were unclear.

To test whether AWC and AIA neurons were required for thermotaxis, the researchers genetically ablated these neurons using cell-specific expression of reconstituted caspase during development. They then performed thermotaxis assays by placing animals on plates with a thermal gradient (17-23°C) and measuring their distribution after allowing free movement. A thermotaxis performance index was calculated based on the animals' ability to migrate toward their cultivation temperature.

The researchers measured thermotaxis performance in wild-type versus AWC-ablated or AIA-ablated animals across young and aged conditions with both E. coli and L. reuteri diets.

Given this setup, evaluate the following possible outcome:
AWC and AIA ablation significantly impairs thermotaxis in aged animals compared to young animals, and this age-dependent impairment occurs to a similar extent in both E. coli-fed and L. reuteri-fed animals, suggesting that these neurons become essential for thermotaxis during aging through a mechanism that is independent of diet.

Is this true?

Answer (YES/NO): NO